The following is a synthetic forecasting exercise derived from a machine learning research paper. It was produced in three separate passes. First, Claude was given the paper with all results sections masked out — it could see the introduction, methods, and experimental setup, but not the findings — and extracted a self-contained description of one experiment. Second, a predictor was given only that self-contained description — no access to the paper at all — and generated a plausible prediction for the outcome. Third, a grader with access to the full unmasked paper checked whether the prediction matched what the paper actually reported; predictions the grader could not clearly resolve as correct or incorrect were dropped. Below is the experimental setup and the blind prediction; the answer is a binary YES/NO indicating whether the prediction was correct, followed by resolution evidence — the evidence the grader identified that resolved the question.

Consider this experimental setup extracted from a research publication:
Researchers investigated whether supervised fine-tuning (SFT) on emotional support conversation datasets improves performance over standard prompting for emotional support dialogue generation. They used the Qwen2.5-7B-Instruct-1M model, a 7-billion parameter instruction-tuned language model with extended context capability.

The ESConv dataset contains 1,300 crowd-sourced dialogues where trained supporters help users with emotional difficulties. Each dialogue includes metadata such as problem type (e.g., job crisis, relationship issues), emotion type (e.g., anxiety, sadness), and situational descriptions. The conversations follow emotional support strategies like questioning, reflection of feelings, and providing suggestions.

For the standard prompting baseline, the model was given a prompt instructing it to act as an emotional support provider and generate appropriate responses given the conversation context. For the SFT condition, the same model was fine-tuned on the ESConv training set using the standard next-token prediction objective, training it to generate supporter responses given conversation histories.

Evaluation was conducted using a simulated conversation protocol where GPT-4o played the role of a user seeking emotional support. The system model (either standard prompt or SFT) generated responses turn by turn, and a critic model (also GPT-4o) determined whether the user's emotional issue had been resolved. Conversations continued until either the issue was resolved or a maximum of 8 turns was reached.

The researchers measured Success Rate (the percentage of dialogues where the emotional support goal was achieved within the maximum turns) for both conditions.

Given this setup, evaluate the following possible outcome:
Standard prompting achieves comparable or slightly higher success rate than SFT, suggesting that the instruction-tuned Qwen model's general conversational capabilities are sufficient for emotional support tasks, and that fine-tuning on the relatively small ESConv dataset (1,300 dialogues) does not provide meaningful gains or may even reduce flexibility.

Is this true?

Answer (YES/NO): NO